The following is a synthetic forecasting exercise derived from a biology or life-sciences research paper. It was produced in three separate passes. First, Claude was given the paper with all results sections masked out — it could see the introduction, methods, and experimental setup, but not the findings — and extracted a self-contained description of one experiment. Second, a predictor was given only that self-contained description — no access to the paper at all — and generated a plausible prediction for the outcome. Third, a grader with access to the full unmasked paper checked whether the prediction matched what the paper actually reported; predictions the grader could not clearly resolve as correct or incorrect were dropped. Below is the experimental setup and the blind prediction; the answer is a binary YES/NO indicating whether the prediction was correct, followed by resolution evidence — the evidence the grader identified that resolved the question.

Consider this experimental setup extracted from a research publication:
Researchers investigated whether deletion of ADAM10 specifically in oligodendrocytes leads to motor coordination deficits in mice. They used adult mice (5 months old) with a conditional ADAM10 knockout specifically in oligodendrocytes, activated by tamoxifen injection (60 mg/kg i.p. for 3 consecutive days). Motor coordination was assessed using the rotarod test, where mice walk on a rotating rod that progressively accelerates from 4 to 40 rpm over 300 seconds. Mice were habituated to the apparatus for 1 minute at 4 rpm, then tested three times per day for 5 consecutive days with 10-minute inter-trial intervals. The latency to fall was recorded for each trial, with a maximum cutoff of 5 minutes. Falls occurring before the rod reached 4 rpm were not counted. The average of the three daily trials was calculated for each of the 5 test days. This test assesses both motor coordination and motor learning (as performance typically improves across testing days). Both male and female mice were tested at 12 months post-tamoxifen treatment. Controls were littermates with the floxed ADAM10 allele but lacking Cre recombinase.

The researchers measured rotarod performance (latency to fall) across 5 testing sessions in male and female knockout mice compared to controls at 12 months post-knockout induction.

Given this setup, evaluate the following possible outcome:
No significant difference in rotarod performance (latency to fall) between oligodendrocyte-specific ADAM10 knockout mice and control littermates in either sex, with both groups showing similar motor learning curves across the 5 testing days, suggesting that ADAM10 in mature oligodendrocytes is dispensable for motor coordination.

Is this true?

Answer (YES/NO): NO